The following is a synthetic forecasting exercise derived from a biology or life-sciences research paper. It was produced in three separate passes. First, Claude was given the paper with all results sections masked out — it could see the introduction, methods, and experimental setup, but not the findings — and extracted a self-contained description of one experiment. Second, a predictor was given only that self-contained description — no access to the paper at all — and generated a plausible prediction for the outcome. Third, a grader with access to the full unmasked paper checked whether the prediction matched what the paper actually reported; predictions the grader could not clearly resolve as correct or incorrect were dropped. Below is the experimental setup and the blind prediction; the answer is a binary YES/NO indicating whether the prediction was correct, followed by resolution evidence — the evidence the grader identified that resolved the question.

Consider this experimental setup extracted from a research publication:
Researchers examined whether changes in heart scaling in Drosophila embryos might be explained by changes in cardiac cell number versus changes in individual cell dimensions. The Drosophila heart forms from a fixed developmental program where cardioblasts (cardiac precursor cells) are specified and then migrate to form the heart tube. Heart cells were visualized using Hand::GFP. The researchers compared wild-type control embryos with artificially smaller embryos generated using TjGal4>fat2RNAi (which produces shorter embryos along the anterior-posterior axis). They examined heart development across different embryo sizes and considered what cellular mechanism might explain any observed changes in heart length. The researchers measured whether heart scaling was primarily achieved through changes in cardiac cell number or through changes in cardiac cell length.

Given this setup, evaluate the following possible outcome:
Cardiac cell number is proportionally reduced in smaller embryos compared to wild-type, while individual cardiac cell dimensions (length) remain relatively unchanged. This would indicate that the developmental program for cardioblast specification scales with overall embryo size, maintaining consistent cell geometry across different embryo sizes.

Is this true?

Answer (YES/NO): NO